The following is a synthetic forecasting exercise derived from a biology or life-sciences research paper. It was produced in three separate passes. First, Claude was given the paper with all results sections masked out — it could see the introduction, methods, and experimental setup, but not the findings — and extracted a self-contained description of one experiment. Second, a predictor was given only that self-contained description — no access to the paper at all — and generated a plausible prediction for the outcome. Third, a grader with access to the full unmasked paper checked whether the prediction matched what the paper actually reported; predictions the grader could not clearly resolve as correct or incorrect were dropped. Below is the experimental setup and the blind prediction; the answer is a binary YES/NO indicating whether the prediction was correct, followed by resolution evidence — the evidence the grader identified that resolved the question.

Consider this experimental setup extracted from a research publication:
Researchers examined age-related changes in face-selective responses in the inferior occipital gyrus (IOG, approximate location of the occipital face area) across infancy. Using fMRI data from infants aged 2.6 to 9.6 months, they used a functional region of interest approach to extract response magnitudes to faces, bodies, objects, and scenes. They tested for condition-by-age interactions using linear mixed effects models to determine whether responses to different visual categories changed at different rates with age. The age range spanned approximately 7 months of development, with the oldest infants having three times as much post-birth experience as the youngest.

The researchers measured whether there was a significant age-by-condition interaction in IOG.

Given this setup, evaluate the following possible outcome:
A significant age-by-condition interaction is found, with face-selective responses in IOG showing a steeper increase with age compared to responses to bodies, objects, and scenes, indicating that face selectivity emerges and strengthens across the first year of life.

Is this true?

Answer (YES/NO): NO